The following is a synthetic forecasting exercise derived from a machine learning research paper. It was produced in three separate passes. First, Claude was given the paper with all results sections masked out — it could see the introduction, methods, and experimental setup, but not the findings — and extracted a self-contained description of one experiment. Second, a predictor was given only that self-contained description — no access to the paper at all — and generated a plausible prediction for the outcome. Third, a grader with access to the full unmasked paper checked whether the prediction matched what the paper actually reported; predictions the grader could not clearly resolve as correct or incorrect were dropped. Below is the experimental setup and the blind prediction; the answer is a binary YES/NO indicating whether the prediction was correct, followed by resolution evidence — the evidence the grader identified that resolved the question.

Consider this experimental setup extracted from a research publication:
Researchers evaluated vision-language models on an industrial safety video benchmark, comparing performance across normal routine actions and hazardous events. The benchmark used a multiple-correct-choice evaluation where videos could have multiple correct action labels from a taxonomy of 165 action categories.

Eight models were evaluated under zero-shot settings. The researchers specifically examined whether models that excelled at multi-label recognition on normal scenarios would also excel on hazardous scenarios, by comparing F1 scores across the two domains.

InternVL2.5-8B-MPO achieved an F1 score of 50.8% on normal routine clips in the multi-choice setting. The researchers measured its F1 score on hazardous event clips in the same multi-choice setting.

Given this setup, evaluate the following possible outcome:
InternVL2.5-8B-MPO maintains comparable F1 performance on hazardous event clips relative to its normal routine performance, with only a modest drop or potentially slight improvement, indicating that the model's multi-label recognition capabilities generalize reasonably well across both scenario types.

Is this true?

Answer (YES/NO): YES